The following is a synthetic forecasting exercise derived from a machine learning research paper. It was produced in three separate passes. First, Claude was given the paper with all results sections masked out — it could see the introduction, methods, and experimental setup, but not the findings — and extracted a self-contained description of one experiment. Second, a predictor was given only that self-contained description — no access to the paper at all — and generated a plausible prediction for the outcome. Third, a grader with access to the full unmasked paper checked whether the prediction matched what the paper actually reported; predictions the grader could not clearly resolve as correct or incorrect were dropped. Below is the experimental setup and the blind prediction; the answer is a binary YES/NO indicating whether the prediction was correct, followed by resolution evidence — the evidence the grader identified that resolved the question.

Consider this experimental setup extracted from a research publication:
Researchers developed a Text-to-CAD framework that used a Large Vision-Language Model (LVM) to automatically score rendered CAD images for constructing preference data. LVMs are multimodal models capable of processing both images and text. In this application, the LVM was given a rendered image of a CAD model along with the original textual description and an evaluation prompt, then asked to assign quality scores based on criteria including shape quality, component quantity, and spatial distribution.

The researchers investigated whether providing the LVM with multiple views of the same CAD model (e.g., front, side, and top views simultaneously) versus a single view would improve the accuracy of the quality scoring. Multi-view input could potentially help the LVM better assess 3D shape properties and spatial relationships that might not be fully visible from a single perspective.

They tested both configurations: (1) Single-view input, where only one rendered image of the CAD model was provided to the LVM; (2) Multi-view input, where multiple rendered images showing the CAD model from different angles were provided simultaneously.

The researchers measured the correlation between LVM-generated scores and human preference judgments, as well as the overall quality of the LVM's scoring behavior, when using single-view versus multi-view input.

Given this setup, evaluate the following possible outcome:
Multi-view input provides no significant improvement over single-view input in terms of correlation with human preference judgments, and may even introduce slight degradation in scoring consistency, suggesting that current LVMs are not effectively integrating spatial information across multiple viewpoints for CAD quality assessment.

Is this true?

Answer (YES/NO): NO